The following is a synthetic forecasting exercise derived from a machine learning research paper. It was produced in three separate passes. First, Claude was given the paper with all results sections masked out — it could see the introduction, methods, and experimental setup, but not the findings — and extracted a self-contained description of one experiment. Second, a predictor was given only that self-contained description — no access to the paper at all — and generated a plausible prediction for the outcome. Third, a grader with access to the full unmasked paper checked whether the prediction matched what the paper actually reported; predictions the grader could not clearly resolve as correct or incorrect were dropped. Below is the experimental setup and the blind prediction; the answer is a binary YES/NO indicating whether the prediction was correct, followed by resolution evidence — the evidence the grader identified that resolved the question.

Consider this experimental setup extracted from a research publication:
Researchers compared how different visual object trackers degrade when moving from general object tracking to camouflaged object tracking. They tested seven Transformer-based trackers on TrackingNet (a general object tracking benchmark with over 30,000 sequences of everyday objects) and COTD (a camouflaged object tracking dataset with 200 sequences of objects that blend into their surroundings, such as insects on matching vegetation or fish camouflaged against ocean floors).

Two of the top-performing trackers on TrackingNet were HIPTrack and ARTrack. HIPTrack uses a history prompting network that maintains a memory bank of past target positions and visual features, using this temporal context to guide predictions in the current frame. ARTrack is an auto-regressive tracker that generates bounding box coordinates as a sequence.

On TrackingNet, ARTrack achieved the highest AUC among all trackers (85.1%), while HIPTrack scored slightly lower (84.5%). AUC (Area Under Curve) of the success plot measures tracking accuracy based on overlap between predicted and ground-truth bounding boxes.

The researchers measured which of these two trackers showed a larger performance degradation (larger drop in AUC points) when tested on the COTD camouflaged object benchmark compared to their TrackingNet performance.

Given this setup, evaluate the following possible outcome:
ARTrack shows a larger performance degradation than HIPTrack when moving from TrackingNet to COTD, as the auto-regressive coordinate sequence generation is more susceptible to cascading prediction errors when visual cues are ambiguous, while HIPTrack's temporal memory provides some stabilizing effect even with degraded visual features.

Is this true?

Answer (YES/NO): YES